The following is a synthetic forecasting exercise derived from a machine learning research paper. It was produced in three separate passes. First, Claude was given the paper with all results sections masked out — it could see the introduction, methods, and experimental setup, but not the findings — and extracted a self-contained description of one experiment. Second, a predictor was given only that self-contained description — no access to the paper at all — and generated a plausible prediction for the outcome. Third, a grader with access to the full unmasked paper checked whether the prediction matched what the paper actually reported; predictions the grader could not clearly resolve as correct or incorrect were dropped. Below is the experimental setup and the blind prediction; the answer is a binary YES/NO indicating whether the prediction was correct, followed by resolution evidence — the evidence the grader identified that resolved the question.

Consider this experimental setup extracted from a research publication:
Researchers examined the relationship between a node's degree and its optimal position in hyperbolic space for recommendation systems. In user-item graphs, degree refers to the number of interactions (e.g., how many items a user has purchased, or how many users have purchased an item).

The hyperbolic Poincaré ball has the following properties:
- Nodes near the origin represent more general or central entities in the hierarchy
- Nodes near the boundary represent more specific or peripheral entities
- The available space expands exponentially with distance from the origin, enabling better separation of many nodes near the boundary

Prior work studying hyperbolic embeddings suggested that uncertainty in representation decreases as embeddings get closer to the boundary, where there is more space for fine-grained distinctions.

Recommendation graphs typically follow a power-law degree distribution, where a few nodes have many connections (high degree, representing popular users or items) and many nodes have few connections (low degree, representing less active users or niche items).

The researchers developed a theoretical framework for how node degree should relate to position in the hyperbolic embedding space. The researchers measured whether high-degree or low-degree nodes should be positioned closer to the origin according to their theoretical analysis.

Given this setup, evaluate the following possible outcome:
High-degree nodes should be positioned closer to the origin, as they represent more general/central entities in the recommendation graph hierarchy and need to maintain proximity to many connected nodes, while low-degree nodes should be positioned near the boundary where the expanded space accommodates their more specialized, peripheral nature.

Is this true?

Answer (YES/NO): YES